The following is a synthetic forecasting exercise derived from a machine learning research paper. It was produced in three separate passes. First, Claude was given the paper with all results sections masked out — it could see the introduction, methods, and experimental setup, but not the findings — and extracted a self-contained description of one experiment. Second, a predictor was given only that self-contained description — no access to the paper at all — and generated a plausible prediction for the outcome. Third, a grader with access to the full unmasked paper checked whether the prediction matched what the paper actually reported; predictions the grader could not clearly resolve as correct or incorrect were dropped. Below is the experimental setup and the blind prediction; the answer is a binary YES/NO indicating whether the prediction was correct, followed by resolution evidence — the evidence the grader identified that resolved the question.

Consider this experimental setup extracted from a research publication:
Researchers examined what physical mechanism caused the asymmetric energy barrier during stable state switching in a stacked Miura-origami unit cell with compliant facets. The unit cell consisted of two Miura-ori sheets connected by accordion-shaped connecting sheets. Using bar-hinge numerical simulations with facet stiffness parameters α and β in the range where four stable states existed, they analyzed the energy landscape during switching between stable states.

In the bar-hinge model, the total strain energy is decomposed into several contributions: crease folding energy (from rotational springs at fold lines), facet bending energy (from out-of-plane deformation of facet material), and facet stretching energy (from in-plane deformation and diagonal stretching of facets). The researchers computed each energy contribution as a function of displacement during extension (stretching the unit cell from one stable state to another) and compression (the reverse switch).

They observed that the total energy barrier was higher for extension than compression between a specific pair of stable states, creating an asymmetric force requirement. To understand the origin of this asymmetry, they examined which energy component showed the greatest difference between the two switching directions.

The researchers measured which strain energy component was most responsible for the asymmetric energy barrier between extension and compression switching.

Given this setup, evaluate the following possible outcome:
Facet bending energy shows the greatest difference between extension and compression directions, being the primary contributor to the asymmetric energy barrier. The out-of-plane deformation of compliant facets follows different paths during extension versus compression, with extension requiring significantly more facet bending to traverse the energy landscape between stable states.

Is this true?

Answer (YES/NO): NO